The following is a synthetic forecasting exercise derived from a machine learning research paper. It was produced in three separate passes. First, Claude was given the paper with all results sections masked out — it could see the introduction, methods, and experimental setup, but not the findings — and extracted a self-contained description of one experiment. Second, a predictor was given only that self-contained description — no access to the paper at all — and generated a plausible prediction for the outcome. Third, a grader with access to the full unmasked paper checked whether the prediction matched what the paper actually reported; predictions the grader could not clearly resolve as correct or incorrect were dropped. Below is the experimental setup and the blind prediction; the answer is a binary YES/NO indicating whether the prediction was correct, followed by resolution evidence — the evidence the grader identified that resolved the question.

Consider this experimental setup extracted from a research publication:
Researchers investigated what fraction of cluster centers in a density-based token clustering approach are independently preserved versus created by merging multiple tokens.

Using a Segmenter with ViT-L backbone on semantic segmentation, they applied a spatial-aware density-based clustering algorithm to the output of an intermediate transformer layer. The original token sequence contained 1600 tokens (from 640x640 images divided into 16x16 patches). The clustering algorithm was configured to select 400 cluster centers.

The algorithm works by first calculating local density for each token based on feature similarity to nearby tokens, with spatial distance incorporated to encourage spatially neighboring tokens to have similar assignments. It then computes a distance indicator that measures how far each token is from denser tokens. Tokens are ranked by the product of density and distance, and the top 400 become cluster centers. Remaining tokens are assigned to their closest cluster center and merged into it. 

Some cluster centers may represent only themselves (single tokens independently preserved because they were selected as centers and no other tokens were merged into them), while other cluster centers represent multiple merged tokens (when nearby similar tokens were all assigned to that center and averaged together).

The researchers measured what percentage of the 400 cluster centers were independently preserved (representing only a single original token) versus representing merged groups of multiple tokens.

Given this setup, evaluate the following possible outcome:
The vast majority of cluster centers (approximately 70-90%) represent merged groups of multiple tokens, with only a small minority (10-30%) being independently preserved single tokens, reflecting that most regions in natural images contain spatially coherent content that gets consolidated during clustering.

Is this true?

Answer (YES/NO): NO